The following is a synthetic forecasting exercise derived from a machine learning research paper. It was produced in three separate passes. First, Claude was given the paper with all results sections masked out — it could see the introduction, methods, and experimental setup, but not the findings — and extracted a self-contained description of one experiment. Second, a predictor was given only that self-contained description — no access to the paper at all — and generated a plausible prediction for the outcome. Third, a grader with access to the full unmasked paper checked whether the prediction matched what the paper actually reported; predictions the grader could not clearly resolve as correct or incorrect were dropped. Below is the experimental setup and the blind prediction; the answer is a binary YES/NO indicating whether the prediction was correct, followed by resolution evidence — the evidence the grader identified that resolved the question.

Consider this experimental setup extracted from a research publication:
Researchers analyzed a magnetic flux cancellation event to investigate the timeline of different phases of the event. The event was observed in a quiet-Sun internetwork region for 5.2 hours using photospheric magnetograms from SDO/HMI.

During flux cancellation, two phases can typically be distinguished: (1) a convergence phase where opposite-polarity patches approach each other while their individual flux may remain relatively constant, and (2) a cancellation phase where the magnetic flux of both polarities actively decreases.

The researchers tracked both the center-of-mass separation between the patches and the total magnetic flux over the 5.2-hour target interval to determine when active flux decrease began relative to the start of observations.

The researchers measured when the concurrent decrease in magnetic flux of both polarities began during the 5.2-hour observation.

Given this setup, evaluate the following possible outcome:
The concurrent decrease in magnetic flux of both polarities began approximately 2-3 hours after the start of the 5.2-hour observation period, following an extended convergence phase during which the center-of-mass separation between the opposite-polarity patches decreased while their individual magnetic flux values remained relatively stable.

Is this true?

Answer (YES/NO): NO